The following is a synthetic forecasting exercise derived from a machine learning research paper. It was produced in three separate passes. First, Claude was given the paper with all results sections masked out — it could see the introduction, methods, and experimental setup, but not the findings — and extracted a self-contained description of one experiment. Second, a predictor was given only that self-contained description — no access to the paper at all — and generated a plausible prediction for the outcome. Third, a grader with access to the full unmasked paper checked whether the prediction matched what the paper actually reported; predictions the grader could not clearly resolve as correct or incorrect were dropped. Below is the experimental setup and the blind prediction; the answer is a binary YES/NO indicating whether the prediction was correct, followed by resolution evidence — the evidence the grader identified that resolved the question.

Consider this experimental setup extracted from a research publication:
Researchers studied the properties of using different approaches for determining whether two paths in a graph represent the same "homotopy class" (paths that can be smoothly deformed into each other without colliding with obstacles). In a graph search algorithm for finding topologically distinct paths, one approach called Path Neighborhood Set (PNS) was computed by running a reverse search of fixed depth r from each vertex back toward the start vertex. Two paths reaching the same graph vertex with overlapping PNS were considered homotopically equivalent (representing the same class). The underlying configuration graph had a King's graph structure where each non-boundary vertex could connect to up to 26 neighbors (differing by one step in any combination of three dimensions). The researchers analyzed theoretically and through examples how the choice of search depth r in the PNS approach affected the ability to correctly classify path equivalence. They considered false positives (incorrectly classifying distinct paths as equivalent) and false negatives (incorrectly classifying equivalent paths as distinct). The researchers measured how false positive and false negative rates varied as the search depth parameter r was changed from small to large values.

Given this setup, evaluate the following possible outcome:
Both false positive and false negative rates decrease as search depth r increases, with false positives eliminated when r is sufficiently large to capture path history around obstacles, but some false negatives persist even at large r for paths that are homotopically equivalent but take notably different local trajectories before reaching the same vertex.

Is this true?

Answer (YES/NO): NO